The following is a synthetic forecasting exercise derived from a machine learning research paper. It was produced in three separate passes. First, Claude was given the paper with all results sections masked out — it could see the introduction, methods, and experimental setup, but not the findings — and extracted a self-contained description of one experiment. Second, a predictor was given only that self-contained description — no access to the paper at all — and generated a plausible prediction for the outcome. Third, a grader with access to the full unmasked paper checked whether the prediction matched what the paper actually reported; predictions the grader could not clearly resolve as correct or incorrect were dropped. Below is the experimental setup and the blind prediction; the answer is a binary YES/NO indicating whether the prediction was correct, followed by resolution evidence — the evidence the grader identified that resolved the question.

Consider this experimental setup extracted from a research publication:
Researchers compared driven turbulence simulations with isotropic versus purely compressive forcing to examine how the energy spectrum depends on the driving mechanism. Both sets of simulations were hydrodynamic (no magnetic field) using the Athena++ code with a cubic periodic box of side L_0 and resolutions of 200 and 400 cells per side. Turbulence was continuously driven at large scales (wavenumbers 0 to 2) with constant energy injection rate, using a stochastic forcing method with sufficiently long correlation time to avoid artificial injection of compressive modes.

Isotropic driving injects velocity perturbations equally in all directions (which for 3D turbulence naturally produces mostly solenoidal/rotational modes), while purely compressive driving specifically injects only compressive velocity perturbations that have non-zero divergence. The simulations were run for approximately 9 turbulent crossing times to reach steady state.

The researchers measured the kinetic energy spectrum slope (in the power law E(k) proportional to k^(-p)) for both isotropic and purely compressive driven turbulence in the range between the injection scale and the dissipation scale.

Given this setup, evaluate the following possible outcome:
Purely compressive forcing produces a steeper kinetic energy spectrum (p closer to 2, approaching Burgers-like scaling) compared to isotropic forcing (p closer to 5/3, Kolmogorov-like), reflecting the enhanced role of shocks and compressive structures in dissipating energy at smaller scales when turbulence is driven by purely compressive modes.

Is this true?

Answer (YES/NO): NO